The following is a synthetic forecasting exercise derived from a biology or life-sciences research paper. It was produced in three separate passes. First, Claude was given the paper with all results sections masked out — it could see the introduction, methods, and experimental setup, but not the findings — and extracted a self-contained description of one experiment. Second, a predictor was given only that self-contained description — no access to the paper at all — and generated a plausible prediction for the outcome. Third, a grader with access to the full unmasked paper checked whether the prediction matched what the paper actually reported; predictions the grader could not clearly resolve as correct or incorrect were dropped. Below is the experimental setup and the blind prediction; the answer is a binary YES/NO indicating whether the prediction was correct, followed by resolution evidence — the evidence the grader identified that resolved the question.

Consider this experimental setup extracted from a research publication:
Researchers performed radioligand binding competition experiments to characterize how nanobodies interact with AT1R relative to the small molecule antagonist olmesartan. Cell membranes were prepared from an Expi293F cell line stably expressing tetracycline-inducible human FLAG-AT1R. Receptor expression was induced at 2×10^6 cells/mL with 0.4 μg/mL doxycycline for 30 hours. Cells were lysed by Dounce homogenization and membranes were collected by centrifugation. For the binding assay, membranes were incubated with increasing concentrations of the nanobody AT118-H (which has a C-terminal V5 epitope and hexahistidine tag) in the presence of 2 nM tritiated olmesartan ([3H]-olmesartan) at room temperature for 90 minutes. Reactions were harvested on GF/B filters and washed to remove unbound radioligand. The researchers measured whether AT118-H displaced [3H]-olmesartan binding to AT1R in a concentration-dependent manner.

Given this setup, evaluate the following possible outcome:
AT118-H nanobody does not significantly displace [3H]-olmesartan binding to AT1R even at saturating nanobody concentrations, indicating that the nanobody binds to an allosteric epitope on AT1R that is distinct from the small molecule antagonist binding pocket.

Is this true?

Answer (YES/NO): NO